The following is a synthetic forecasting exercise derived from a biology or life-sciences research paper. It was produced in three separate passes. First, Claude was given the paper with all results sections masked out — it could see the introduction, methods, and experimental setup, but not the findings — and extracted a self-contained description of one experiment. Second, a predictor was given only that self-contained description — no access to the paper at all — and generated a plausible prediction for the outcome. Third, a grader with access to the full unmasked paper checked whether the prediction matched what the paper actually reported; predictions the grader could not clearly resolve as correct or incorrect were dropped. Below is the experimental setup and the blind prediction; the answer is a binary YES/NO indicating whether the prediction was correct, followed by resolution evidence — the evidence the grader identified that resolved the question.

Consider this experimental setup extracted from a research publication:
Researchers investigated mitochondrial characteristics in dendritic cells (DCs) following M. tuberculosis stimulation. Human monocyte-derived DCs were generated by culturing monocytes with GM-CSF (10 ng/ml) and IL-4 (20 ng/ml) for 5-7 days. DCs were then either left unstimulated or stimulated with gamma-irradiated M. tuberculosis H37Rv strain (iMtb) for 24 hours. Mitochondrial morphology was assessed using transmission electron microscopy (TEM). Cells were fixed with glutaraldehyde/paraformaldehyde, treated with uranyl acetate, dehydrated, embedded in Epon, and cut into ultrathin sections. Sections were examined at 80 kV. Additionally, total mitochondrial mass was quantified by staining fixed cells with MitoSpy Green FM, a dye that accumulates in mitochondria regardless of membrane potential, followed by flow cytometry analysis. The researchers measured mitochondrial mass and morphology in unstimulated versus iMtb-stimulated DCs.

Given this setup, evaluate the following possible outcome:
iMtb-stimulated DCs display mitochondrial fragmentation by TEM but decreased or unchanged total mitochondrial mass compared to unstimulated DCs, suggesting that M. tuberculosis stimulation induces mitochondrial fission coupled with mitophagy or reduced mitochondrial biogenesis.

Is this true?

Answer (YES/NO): NO